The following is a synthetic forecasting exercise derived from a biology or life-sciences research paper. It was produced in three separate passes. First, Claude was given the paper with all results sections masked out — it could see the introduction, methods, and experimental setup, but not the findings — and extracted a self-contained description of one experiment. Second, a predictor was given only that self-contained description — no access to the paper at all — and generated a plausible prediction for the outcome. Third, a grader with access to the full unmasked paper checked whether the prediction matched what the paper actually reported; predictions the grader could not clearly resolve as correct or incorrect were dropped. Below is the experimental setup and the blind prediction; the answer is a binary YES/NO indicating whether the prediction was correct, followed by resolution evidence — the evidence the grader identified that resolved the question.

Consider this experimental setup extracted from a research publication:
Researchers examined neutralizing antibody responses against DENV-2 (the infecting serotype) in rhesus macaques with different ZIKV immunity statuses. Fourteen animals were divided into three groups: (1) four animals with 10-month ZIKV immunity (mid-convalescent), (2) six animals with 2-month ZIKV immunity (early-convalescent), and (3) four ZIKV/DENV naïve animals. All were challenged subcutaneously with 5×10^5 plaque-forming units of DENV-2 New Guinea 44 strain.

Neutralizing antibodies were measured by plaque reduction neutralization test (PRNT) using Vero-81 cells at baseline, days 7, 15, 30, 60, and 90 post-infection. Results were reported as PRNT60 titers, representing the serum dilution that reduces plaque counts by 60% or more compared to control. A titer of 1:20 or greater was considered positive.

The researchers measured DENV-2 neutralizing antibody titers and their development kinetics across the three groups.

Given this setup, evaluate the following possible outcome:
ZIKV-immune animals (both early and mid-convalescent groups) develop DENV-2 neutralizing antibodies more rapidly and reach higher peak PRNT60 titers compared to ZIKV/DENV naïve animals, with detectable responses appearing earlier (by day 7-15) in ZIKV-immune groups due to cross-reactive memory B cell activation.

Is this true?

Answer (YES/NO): NO